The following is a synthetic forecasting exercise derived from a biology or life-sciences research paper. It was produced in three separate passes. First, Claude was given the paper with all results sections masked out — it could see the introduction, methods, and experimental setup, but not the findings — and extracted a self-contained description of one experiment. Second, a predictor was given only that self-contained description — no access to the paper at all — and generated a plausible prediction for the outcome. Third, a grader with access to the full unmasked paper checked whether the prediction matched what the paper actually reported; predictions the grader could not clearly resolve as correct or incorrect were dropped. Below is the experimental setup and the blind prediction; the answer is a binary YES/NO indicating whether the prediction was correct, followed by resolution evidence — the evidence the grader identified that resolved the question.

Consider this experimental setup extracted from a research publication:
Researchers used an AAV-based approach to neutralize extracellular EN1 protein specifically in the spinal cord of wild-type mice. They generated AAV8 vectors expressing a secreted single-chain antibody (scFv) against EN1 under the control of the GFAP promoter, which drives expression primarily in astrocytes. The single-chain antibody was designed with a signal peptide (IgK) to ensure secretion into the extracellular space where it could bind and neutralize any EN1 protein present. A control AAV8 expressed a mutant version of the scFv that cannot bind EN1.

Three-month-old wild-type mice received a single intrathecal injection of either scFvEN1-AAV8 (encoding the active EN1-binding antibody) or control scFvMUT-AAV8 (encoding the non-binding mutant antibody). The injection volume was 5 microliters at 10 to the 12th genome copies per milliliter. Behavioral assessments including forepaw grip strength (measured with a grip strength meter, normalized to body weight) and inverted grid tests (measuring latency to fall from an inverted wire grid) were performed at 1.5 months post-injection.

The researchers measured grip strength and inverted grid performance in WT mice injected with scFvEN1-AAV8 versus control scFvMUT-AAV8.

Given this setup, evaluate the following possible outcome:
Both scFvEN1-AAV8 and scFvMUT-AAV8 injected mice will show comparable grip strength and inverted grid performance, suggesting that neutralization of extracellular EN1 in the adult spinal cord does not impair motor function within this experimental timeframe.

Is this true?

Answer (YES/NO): NO